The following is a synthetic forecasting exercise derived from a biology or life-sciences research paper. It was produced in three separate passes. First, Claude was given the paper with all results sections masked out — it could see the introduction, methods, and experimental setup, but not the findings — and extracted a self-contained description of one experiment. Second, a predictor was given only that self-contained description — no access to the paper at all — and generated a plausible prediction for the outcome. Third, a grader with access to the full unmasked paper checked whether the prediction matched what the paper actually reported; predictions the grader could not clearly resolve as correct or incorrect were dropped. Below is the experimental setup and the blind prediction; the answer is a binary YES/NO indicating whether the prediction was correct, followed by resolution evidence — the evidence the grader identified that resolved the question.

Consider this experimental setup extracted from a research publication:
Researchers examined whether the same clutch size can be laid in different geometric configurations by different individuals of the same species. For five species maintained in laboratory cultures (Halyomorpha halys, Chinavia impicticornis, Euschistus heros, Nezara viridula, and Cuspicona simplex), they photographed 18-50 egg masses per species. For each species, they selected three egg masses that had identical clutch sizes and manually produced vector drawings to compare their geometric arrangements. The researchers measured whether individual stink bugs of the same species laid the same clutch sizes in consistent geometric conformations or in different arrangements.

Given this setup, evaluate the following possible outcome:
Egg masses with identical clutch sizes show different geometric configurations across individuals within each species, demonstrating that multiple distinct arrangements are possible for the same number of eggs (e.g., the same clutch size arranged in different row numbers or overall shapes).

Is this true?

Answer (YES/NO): YES